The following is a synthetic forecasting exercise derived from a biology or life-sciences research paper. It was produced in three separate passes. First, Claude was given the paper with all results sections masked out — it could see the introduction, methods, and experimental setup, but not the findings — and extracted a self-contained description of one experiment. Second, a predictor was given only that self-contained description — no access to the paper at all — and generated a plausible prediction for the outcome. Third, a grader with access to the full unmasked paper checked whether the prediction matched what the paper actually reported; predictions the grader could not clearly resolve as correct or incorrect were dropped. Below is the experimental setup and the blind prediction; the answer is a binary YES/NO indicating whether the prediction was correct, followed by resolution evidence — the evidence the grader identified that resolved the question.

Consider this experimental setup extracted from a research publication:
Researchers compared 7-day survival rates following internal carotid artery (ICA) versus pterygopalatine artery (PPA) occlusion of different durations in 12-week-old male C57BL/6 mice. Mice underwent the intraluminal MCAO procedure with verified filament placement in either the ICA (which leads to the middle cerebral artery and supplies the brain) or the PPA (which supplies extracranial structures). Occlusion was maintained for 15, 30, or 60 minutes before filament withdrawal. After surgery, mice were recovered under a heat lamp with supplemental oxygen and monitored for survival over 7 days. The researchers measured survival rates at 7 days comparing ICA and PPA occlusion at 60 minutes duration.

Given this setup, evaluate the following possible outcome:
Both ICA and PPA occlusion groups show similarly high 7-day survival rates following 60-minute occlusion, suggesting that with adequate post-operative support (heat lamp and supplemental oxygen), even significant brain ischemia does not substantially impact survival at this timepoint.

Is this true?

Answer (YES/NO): NO